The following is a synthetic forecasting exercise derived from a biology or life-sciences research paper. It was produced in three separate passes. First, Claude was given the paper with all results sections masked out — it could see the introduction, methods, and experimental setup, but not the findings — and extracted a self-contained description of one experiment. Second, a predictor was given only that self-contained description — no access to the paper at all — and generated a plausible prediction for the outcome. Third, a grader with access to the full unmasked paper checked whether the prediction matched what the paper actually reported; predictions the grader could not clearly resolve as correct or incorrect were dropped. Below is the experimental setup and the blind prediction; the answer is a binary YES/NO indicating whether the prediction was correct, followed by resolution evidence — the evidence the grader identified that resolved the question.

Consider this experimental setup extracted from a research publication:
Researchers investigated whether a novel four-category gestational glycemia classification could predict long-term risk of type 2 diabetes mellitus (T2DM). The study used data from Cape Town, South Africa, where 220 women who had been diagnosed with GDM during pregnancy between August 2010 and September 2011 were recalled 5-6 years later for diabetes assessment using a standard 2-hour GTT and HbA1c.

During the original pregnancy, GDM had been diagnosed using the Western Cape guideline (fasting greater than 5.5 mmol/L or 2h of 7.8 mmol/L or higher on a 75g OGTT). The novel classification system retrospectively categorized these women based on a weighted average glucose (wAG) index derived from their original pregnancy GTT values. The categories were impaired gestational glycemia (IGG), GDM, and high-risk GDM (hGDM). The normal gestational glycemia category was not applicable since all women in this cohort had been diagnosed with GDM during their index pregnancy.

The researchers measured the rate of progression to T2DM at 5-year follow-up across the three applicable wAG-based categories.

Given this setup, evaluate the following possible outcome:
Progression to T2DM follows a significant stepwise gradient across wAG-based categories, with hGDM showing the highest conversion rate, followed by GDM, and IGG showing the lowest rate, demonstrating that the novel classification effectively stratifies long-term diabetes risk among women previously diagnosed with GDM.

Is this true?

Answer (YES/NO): YES